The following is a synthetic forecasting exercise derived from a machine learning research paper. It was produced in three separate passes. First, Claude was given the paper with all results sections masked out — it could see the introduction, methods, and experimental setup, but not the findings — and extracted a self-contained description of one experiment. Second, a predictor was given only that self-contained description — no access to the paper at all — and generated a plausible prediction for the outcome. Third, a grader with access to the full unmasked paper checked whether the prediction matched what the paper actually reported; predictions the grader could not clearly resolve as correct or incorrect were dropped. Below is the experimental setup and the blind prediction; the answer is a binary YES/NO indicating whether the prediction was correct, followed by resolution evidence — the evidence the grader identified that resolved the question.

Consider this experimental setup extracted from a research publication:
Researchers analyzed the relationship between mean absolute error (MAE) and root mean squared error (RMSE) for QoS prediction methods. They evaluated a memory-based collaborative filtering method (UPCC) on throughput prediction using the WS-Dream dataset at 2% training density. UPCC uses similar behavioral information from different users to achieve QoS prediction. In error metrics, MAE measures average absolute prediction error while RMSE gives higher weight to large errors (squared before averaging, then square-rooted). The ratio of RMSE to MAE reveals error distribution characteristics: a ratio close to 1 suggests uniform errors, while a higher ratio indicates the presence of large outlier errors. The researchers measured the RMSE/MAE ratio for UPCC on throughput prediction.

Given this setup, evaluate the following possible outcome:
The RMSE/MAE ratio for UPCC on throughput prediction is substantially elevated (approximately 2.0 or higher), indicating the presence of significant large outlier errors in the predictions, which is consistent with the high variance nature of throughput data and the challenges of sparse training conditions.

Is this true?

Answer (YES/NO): YES